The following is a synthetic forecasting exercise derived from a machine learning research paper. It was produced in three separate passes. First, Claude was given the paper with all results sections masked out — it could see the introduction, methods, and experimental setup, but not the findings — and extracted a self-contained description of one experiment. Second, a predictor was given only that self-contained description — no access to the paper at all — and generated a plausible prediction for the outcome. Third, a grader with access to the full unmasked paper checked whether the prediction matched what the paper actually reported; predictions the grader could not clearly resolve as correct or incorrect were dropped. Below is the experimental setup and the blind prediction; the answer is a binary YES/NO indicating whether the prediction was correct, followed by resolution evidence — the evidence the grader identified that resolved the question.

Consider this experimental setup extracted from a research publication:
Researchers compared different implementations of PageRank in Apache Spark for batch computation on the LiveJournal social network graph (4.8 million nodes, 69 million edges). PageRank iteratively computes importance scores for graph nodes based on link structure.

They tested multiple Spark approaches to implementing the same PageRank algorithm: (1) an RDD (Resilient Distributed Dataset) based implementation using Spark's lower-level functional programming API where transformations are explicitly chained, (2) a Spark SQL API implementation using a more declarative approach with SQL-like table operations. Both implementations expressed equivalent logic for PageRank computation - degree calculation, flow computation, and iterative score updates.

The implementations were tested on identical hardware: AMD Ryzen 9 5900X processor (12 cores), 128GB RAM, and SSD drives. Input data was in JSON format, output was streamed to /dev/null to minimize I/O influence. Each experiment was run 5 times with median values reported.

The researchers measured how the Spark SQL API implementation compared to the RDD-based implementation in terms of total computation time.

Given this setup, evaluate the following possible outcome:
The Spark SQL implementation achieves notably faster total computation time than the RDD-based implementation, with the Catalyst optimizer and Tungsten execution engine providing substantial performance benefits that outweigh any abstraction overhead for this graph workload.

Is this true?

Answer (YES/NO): YES